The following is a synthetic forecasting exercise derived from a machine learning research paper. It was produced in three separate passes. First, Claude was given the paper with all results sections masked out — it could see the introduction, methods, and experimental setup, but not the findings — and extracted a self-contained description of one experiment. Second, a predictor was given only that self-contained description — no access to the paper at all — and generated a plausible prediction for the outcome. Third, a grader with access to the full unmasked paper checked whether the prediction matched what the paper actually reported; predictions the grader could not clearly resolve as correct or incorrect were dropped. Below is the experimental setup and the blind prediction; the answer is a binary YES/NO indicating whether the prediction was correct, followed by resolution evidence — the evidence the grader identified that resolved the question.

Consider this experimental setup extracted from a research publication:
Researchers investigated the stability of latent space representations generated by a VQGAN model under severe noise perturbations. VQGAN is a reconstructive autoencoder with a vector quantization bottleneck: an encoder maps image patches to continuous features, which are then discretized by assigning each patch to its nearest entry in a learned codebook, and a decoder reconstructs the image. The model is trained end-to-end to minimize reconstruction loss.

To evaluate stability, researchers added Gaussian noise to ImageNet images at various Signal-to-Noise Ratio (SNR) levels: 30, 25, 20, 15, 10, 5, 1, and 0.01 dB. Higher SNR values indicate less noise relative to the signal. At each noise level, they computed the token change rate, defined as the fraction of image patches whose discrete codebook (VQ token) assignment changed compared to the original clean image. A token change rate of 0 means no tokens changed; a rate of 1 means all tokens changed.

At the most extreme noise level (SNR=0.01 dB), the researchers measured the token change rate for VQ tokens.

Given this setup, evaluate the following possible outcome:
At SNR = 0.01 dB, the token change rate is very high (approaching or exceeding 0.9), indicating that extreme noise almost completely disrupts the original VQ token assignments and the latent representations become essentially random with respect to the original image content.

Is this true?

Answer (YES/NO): YES